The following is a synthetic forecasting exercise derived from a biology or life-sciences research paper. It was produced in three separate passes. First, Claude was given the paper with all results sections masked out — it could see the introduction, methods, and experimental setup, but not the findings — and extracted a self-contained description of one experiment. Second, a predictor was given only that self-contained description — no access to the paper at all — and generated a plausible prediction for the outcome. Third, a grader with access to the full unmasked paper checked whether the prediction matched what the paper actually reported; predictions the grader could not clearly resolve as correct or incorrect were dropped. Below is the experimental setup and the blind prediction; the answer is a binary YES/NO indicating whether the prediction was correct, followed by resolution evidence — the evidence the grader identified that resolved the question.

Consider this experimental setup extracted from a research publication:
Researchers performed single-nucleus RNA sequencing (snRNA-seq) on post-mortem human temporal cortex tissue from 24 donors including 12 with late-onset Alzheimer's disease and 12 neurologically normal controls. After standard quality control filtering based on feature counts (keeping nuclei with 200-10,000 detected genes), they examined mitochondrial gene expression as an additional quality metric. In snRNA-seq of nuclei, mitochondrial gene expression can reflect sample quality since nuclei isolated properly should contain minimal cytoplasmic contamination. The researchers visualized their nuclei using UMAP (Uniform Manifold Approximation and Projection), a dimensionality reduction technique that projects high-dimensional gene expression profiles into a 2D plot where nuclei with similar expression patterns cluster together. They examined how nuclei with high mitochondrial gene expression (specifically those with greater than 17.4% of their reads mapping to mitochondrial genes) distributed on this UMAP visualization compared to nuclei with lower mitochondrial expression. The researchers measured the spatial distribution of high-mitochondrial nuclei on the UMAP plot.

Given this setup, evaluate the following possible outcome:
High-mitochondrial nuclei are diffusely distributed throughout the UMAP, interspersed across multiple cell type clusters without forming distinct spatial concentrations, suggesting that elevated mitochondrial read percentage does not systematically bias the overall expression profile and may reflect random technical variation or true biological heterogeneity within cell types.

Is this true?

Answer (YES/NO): NO